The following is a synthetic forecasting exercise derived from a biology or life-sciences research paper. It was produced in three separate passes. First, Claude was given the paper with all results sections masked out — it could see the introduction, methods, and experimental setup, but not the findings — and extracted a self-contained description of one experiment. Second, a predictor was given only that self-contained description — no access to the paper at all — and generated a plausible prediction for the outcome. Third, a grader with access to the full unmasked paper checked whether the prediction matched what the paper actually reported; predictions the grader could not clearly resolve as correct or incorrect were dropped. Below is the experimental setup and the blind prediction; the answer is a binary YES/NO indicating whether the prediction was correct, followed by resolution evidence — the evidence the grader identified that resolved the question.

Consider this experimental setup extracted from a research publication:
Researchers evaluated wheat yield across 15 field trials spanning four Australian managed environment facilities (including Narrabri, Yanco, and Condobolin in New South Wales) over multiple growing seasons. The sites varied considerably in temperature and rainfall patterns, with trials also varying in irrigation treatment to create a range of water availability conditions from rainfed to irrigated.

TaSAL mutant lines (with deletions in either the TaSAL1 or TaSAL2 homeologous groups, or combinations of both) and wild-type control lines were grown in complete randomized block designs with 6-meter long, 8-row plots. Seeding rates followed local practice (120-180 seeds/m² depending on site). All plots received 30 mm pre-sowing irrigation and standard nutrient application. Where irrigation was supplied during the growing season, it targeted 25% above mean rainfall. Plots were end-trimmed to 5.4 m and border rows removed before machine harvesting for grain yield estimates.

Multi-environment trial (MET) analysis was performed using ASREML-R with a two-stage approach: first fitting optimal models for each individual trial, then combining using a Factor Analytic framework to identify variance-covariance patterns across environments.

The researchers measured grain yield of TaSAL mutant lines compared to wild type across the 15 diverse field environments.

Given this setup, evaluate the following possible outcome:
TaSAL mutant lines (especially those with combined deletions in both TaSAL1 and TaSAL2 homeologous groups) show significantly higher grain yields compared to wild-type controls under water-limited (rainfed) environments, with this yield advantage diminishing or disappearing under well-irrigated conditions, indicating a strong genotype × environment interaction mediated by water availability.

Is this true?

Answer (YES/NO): NO